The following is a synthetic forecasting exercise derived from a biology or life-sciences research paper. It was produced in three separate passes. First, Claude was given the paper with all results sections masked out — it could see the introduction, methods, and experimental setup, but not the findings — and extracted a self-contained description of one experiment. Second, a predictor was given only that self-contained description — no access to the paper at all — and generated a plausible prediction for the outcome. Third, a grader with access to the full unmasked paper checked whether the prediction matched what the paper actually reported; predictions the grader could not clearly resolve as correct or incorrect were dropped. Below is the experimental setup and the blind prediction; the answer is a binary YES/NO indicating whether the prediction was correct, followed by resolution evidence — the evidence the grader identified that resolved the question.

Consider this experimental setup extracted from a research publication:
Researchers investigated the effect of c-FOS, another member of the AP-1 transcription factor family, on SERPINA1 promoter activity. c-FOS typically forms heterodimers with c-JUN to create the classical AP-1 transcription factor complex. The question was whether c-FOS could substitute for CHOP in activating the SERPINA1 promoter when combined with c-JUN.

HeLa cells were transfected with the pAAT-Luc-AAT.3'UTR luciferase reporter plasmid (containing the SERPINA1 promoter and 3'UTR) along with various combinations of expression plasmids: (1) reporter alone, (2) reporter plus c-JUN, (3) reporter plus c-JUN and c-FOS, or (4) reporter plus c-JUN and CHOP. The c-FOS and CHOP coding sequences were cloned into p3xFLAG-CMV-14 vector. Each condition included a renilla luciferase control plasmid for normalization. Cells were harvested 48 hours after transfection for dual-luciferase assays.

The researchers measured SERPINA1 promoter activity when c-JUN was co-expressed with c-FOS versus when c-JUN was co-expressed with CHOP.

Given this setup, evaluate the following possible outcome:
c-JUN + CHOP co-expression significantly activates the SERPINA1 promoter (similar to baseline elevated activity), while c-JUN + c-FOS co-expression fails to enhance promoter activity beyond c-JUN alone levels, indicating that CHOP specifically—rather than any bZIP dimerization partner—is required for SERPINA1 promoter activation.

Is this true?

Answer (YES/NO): YES